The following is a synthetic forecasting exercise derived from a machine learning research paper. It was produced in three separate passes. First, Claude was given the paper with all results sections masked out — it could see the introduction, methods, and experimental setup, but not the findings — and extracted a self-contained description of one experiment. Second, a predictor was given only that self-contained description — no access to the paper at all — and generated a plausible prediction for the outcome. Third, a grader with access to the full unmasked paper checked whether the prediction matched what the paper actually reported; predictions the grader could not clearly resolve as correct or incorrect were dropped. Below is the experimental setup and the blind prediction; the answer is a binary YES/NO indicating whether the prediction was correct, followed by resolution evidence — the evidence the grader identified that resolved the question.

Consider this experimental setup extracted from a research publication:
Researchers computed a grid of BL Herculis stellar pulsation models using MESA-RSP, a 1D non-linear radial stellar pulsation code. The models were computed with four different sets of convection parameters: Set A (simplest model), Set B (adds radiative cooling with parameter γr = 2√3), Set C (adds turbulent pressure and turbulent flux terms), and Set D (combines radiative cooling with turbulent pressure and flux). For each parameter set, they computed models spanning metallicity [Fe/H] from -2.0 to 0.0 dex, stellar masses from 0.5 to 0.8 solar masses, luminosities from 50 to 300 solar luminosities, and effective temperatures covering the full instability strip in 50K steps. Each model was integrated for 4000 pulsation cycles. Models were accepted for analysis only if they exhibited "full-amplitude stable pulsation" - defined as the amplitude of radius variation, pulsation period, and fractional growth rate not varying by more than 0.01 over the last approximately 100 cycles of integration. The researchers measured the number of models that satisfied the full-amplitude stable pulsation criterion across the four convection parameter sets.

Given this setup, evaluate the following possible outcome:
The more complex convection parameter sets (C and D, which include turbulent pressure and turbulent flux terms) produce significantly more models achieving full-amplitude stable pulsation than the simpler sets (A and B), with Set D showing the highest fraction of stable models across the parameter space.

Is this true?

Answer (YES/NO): NO